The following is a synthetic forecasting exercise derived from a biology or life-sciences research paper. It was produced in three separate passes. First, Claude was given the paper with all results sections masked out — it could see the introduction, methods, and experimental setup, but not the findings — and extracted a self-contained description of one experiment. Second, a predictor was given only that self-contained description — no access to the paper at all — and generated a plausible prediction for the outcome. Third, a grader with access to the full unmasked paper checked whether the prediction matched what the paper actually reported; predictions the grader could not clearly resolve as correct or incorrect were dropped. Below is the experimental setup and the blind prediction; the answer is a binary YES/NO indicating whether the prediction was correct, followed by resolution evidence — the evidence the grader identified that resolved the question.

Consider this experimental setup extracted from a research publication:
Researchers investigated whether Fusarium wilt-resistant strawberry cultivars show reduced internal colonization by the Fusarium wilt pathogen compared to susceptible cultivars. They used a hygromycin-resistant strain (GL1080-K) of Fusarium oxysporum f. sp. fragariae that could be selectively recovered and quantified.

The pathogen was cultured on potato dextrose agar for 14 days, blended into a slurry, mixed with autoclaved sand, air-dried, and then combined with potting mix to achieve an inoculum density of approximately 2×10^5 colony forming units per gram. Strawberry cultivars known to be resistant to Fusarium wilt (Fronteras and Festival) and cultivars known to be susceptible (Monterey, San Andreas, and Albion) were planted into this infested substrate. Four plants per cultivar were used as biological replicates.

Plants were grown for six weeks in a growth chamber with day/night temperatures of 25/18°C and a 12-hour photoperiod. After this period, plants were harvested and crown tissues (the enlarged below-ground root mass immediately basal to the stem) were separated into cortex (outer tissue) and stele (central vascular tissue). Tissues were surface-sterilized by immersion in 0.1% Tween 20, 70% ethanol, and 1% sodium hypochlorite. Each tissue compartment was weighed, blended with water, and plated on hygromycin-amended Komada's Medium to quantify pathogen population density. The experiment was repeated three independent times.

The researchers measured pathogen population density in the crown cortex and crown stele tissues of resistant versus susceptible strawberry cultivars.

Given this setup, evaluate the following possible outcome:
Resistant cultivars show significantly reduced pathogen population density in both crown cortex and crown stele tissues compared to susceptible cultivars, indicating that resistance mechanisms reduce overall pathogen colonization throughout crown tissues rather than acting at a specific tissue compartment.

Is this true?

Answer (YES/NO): NO